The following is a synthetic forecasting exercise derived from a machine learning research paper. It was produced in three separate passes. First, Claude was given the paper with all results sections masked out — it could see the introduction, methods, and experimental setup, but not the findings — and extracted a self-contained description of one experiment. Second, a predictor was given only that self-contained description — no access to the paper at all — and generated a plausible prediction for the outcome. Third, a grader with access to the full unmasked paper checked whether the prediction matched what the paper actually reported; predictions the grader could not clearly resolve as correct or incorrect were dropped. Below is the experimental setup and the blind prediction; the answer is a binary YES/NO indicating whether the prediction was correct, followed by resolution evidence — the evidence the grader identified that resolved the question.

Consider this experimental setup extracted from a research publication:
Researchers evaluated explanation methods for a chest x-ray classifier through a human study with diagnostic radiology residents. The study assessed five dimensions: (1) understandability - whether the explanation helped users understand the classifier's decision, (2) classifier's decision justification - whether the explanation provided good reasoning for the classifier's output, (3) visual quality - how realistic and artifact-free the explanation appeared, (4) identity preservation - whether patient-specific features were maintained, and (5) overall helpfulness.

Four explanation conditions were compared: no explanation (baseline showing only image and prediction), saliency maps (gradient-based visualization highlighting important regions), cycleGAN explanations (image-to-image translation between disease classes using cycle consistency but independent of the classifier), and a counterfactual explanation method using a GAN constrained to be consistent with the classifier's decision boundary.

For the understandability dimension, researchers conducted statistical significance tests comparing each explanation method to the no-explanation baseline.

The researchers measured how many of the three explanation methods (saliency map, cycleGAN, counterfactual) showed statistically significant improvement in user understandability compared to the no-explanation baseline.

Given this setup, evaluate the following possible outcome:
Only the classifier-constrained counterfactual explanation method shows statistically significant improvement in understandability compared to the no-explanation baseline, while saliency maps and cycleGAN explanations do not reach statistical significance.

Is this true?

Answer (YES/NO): YES